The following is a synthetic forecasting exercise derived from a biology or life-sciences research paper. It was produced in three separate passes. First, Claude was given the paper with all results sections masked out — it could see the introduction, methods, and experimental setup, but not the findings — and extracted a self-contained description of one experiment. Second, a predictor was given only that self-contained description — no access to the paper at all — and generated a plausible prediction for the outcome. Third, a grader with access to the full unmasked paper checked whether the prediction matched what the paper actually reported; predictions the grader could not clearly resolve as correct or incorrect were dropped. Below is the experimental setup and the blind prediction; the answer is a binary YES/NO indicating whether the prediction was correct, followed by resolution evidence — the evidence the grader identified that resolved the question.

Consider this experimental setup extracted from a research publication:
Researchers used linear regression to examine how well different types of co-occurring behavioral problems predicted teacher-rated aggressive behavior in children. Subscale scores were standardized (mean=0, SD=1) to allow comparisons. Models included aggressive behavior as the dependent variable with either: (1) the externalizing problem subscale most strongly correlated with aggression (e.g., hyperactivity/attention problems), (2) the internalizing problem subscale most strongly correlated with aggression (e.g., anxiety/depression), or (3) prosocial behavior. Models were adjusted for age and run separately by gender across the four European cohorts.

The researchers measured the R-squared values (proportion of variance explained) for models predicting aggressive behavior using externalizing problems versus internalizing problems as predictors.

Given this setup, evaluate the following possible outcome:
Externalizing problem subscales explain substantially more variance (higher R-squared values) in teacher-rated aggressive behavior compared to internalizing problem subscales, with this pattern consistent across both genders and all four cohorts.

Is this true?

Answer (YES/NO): YES